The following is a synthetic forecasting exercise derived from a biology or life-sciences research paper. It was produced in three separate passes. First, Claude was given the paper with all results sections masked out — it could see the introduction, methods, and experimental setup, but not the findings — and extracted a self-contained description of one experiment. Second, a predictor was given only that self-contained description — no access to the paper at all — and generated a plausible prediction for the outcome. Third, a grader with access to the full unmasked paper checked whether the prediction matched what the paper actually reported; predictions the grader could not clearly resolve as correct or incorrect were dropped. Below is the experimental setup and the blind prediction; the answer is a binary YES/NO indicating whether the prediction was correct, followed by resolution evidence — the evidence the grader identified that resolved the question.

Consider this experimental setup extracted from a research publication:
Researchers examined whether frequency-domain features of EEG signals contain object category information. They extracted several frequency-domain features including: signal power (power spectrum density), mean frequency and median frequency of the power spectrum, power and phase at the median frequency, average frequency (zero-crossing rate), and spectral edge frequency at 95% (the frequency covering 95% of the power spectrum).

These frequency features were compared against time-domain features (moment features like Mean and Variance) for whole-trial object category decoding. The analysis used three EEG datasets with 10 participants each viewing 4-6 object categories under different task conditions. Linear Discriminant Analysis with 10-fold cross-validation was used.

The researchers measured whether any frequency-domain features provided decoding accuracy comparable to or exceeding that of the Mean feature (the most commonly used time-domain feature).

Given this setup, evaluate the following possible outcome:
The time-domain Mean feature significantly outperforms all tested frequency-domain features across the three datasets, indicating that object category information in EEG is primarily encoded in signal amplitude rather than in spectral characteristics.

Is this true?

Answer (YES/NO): NO